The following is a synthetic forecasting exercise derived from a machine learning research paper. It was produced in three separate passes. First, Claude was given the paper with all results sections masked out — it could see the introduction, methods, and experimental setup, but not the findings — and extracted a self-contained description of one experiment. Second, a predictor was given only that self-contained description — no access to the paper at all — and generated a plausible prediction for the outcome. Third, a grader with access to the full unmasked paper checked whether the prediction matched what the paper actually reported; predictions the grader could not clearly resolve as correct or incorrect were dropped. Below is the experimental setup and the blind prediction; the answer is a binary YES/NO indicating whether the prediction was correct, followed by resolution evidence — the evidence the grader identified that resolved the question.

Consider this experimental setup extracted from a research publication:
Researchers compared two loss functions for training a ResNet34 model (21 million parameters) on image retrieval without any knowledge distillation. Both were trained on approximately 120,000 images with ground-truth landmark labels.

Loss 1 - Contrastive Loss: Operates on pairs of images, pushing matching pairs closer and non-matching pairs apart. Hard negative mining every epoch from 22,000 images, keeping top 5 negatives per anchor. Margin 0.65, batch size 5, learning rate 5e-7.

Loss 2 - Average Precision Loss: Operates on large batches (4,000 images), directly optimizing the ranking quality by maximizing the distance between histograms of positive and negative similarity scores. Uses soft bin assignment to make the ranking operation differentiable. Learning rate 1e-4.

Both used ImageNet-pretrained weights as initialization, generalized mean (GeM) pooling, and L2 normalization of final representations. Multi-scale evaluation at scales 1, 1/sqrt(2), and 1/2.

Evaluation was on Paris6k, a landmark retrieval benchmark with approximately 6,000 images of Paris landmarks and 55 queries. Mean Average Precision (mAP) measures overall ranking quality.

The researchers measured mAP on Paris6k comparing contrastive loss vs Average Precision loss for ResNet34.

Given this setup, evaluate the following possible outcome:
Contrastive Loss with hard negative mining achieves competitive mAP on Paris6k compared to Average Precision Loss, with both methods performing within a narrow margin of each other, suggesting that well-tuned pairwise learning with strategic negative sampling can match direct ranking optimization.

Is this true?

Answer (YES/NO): YES